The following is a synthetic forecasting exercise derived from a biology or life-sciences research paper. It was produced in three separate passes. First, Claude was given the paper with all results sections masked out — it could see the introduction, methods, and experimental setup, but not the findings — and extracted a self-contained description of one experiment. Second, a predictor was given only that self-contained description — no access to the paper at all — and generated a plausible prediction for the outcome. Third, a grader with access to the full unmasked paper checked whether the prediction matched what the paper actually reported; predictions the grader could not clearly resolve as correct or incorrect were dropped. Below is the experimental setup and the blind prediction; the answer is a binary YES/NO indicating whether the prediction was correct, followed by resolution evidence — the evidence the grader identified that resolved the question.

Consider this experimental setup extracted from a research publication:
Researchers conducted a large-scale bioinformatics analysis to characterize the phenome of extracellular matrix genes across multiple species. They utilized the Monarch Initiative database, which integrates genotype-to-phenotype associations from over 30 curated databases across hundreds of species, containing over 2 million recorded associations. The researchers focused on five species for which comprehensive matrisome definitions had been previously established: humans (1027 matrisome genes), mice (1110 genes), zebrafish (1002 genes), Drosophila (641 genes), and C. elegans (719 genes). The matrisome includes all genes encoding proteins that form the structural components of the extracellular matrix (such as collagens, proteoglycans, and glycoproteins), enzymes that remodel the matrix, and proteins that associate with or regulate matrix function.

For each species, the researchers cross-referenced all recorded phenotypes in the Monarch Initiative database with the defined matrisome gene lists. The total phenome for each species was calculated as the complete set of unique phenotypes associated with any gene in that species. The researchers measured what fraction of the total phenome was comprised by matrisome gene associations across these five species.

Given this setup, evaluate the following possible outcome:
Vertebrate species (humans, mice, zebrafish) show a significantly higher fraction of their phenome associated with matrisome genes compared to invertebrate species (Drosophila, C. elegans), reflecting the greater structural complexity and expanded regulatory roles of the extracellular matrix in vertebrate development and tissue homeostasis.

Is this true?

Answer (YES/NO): NO